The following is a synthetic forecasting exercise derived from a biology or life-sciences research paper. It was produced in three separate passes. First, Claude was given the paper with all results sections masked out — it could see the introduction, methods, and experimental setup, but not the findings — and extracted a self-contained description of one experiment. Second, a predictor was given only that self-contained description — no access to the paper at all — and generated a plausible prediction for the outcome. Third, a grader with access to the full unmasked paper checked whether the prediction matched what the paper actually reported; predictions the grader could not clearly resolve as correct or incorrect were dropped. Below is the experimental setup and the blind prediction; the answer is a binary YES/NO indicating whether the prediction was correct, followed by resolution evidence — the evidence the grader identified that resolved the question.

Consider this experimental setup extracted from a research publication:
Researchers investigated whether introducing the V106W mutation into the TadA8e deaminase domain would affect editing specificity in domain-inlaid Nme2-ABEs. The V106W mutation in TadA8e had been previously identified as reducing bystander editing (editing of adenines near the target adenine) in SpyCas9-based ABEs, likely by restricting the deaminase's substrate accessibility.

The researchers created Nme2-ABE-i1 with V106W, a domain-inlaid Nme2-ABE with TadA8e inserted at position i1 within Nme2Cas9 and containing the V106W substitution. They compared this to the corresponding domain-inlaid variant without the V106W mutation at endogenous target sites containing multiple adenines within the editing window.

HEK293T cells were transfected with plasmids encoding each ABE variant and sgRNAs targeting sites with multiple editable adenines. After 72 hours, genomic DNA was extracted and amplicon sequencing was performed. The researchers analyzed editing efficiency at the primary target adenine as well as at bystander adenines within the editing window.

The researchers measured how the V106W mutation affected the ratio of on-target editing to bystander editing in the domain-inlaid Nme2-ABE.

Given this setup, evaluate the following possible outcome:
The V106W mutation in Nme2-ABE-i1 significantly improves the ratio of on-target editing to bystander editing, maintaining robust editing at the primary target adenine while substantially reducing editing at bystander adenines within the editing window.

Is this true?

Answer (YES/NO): NO